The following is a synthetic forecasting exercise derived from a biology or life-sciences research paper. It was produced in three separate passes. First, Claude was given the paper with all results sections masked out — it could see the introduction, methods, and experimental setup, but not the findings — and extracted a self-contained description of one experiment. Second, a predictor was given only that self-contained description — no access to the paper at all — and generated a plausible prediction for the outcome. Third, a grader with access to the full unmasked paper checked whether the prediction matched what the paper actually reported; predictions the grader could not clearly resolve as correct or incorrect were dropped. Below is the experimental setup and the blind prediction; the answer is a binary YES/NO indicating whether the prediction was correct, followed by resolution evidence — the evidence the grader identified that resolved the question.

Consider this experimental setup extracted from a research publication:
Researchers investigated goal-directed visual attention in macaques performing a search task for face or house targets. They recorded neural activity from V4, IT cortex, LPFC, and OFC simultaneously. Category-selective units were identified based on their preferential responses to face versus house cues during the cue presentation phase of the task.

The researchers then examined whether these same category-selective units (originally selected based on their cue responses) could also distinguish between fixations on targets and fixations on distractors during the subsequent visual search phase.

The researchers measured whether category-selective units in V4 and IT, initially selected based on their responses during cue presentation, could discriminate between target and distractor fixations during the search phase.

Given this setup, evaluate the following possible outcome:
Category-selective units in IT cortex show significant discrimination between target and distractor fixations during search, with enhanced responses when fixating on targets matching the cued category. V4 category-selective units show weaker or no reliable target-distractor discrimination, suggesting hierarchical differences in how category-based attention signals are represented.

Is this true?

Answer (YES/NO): NO